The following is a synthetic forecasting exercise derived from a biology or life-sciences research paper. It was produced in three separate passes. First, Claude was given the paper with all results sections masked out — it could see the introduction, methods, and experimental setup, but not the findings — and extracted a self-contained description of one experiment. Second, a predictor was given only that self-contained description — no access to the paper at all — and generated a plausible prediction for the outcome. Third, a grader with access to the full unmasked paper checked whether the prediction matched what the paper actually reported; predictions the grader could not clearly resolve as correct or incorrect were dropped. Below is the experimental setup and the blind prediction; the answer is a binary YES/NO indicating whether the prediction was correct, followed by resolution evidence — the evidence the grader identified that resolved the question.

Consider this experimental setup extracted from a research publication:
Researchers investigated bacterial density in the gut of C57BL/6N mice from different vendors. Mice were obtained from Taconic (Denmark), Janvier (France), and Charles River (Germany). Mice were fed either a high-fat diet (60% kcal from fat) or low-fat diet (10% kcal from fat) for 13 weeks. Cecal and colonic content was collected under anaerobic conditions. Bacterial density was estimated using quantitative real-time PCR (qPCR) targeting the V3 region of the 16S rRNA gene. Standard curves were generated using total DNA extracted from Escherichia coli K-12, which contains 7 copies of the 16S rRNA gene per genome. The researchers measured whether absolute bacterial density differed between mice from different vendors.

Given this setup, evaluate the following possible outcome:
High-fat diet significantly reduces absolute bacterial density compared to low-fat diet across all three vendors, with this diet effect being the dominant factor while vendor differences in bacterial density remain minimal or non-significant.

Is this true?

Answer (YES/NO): NO